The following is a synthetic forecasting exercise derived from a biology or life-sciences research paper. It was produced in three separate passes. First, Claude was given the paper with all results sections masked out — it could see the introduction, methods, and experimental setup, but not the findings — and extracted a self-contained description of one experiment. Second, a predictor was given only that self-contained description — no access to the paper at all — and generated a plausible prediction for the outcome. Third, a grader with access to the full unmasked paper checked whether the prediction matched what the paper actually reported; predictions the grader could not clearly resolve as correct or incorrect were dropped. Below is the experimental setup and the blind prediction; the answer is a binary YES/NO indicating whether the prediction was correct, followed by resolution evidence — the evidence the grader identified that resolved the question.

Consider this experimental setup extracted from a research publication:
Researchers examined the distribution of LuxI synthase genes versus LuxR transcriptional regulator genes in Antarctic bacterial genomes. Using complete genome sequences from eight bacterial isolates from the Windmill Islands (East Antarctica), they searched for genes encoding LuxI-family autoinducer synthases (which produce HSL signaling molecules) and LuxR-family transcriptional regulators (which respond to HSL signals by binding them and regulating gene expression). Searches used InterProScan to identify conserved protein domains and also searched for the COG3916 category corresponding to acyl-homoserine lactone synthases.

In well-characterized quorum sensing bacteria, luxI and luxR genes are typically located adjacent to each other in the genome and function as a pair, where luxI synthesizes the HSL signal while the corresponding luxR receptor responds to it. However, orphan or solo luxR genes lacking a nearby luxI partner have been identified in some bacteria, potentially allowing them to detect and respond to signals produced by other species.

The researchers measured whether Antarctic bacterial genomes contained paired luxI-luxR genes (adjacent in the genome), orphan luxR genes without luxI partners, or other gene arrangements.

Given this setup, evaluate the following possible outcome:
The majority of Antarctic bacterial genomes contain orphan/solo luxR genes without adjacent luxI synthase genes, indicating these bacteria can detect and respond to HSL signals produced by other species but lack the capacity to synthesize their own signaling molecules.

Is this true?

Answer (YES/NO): NO